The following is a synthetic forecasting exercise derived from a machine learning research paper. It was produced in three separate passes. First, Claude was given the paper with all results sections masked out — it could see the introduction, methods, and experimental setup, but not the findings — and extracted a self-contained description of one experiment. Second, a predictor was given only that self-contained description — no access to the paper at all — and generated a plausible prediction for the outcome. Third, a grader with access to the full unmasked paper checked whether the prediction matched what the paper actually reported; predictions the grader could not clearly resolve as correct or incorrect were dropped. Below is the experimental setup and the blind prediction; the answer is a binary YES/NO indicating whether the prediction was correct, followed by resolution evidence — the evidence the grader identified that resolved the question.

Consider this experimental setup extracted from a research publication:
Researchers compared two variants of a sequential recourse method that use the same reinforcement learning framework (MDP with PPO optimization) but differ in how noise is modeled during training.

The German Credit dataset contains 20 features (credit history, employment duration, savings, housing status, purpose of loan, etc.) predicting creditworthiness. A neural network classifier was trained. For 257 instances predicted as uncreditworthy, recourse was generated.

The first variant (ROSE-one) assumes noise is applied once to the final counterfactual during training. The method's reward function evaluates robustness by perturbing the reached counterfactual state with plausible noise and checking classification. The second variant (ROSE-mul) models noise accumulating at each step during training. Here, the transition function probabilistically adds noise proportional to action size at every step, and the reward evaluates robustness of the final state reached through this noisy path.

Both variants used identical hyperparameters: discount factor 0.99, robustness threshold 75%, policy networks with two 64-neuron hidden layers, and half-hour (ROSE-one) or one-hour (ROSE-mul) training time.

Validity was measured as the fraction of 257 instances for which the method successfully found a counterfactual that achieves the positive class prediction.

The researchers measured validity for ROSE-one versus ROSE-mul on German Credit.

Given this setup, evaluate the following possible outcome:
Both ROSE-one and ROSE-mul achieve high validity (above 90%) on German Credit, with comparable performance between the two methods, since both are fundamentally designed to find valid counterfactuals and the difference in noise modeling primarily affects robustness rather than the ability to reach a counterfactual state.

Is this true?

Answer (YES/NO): NO